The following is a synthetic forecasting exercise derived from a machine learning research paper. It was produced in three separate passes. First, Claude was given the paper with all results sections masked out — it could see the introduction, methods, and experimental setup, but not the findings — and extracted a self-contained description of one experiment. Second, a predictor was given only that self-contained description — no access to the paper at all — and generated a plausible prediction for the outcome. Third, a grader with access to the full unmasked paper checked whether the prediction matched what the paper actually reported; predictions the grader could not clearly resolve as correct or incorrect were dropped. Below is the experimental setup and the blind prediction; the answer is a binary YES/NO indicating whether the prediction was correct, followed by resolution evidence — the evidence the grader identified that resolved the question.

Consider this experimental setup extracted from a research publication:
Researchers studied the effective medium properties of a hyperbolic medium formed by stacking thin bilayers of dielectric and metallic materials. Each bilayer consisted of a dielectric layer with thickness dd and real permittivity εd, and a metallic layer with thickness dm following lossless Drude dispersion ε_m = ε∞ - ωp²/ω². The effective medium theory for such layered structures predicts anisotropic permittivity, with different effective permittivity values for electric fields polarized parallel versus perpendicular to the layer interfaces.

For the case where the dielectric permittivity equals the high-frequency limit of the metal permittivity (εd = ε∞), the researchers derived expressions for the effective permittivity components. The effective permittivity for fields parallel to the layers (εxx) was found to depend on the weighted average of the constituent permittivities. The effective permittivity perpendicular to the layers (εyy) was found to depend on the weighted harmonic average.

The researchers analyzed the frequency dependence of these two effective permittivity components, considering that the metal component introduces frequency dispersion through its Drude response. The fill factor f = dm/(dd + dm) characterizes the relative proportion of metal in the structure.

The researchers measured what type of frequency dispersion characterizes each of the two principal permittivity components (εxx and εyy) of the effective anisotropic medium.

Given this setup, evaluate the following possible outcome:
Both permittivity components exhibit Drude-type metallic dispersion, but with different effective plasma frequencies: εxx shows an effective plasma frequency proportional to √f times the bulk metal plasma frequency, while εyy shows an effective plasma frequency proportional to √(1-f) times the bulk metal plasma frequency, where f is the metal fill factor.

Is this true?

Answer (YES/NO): NO